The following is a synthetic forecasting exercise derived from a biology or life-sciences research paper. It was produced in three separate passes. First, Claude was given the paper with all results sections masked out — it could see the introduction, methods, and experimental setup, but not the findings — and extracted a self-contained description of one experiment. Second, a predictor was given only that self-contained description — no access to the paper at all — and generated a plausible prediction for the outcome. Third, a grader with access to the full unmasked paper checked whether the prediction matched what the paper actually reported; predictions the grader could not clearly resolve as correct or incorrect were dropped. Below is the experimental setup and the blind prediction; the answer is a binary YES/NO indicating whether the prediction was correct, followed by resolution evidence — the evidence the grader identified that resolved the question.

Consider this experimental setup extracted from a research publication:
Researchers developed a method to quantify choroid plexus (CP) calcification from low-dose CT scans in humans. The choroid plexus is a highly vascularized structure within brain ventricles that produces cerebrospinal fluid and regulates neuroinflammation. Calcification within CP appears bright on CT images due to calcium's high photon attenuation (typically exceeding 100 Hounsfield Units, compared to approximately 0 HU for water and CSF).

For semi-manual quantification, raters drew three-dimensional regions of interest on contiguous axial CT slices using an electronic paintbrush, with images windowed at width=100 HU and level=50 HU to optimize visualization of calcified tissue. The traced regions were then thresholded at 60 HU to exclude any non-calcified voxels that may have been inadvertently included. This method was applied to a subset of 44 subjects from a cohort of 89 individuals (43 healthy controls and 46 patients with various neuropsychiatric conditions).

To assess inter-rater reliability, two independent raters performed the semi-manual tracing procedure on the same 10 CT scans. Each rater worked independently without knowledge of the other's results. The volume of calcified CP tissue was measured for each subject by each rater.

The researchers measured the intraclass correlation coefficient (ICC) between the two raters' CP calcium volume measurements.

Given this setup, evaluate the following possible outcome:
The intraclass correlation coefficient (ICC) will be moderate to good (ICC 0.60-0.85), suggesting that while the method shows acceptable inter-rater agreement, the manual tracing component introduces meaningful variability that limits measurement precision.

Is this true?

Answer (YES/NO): NO